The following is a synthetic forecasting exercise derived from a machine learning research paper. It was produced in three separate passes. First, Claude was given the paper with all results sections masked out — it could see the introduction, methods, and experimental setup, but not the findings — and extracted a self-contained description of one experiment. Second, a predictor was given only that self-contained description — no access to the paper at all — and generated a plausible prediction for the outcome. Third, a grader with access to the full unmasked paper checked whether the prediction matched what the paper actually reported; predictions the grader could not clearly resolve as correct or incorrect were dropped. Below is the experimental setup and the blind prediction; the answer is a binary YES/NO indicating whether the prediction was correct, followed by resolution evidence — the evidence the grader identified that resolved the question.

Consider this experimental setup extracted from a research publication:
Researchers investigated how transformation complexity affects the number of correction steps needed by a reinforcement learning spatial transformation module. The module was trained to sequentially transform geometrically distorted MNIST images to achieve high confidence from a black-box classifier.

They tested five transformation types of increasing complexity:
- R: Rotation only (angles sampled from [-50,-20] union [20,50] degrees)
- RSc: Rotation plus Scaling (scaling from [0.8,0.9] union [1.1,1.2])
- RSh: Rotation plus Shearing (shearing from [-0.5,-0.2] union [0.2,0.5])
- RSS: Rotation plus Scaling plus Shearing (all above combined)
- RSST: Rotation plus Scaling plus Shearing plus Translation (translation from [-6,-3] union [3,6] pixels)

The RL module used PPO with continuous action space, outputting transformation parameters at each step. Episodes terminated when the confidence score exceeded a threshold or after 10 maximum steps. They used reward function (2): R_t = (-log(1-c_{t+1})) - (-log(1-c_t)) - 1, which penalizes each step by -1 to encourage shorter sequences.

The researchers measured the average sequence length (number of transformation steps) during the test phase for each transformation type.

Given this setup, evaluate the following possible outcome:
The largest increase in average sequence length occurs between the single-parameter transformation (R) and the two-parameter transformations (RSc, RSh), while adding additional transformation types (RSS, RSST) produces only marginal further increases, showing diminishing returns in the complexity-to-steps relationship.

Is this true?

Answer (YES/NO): NO